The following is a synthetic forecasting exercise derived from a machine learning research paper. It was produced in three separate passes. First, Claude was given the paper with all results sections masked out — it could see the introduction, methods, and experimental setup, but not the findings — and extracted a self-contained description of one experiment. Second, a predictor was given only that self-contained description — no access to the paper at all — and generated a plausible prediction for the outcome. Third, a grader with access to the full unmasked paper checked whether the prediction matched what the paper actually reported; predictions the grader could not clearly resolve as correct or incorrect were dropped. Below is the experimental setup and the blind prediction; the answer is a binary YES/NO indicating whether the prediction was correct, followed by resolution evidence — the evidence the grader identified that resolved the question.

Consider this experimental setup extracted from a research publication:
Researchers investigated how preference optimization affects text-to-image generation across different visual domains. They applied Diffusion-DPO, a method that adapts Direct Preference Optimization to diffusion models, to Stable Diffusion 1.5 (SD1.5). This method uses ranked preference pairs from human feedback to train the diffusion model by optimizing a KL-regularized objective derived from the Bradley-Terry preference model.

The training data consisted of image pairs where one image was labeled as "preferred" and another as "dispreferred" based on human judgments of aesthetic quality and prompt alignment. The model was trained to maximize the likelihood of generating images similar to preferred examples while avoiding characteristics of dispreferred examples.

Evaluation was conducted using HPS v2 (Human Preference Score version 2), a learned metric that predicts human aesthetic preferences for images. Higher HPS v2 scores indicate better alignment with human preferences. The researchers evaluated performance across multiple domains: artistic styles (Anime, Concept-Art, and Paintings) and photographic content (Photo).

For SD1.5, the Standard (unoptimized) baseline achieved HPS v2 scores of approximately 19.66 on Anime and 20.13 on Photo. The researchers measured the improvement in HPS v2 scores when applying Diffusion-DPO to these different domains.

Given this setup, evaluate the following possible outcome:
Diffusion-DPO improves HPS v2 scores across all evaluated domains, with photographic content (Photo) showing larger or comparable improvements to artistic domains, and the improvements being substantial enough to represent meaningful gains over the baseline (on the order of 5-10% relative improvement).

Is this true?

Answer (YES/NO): NO